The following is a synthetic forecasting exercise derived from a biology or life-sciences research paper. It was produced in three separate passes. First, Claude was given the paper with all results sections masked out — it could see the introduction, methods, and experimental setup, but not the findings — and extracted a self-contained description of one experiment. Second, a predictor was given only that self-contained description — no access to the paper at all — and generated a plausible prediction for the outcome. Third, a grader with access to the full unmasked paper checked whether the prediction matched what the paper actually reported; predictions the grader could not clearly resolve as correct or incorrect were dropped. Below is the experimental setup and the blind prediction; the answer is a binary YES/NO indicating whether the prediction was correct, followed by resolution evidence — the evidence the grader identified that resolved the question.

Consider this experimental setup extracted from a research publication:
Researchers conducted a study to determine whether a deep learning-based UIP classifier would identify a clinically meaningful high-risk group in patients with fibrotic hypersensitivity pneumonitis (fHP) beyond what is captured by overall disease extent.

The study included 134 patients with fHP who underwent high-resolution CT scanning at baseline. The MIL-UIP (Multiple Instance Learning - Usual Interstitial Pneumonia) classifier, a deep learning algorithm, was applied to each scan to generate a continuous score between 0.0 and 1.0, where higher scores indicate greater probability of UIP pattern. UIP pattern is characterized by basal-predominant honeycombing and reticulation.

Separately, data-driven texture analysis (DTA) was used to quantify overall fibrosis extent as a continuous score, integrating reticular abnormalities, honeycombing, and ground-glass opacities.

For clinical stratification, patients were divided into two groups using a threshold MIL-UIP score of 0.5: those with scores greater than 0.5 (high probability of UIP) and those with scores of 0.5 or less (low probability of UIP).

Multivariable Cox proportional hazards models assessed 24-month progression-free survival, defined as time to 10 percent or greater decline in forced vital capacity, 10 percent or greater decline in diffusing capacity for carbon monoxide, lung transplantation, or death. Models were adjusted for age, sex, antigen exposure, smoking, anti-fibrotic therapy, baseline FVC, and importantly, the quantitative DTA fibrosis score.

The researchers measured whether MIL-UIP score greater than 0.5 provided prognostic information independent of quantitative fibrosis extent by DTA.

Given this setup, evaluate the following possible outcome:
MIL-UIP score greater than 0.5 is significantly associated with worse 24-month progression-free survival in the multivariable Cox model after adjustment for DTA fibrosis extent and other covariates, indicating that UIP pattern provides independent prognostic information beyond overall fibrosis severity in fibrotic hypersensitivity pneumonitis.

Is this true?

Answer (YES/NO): NO